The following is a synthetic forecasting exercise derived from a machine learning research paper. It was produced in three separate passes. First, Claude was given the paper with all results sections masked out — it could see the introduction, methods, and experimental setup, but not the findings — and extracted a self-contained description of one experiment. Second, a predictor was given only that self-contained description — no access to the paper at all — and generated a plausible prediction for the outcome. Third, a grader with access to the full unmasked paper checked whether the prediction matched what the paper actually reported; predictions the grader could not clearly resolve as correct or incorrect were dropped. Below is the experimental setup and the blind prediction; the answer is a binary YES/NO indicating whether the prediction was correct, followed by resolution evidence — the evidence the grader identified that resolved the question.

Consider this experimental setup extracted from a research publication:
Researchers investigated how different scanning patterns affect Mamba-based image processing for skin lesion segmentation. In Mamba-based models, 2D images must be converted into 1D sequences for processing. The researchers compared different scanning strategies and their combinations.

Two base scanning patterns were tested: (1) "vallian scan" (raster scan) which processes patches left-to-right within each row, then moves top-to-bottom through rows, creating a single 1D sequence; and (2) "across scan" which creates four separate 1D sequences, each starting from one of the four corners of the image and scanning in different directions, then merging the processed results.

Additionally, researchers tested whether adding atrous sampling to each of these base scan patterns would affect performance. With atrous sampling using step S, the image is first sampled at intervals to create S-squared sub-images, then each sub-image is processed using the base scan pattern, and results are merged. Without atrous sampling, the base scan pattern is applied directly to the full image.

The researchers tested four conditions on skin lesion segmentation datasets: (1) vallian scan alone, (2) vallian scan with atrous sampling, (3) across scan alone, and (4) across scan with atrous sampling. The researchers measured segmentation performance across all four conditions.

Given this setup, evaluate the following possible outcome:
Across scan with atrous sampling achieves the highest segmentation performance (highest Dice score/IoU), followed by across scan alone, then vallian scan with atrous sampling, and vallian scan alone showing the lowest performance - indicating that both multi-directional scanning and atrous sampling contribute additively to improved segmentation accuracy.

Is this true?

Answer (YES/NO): NO